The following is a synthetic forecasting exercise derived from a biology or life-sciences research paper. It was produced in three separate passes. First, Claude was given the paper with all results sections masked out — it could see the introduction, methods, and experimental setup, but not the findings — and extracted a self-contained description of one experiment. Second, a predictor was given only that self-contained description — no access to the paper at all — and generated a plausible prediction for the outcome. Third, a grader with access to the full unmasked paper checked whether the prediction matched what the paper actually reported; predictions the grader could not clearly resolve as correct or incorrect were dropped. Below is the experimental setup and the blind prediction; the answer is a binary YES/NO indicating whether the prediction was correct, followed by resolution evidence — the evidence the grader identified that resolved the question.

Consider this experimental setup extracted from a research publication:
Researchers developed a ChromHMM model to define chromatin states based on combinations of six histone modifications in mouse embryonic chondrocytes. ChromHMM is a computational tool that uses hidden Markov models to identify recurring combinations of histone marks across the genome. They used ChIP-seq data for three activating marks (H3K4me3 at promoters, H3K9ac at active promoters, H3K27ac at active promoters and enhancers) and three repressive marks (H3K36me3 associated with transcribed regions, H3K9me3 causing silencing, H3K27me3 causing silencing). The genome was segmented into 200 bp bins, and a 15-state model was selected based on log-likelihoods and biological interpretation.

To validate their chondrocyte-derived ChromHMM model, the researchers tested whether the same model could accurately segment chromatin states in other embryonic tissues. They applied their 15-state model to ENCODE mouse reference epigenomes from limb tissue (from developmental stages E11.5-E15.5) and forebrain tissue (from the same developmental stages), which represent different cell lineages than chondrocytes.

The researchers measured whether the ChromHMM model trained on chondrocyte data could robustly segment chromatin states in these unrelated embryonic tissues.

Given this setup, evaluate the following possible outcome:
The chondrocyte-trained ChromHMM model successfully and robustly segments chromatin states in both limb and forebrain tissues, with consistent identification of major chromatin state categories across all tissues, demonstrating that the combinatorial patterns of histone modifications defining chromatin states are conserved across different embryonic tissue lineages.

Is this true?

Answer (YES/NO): YES